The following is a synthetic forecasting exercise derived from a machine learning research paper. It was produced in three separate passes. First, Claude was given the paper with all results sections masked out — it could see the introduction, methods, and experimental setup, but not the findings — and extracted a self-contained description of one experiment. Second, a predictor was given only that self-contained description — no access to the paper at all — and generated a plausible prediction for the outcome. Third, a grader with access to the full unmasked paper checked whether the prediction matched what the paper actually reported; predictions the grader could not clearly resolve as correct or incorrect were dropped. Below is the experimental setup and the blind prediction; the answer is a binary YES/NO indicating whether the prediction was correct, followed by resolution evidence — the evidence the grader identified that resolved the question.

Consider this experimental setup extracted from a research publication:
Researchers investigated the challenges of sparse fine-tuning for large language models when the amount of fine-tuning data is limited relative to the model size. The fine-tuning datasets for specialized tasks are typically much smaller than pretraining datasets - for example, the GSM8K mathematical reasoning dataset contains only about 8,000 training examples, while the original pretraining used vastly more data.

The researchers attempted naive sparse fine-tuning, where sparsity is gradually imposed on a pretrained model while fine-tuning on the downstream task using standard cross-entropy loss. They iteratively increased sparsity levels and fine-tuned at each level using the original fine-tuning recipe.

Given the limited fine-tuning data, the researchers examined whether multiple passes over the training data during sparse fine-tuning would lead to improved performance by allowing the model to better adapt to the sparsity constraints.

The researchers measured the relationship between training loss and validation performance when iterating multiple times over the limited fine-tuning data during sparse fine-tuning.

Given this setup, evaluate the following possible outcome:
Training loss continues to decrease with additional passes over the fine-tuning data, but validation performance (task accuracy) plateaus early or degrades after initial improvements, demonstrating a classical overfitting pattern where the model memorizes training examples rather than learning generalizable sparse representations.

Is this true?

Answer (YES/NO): YES